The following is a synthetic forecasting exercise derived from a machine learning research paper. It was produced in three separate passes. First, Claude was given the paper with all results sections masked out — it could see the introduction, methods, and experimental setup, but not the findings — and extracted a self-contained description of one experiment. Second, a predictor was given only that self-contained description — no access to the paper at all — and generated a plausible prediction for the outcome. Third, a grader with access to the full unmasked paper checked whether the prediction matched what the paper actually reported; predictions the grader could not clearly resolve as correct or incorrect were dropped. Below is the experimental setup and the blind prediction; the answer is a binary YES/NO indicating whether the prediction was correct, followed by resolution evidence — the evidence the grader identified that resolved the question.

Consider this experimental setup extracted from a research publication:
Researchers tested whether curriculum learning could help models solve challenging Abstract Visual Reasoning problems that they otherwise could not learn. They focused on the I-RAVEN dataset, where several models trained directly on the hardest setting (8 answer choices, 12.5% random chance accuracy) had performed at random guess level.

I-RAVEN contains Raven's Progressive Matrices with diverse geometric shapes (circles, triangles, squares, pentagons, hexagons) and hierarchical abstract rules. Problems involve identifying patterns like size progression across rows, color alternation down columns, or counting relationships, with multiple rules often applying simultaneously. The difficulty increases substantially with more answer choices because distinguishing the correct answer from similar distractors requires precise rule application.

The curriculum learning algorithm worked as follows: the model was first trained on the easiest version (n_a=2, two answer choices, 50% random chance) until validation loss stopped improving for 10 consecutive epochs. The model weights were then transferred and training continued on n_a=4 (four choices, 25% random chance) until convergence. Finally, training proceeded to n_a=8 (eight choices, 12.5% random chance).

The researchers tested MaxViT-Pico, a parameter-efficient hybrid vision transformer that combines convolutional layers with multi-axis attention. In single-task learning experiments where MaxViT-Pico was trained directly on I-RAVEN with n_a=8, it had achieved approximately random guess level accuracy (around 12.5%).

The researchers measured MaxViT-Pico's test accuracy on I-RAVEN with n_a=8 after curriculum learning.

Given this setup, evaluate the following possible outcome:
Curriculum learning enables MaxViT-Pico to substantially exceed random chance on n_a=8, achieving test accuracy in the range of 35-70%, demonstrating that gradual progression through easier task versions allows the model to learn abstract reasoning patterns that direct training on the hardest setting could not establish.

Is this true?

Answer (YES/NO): NO